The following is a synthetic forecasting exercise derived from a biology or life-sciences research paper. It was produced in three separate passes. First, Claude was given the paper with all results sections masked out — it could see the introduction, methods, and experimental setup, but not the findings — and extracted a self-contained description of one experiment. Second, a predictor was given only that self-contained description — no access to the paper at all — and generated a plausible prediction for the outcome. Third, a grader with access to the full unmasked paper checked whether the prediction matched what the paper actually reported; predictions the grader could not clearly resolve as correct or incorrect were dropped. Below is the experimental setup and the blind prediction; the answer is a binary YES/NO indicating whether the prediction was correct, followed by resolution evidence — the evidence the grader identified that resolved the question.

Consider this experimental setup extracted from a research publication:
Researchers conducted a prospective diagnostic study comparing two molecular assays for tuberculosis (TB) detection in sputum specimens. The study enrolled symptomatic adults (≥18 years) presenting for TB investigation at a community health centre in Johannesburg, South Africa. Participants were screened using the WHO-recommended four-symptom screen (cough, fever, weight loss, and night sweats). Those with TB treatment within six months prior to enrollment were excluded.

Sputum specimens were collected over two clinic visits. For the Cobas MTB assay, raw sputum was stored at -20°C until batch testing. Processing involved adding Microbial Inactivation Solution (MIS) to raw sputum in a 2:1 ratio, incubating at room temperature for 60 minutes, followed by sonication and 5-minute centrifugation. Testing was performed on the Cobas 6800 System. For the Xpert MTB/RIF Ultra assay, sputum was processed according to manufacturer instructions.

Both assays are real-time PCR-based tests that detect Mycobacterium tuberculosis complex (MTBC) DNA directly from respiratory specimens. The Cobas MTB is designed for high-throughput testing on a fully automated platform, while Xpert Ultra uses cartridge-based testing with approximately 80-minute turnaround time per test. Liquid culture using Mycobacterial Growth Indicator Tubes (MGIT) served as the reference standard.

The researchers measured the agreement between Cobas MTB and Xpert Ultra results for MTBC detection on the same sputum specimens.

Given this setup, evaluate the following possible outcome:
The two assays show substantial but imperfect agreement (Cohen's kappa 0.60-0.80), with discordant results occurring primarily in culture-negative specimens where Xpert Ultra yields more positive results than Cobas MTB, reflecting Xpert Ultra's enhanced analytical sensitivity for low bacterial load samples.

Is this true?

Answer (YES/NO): NO